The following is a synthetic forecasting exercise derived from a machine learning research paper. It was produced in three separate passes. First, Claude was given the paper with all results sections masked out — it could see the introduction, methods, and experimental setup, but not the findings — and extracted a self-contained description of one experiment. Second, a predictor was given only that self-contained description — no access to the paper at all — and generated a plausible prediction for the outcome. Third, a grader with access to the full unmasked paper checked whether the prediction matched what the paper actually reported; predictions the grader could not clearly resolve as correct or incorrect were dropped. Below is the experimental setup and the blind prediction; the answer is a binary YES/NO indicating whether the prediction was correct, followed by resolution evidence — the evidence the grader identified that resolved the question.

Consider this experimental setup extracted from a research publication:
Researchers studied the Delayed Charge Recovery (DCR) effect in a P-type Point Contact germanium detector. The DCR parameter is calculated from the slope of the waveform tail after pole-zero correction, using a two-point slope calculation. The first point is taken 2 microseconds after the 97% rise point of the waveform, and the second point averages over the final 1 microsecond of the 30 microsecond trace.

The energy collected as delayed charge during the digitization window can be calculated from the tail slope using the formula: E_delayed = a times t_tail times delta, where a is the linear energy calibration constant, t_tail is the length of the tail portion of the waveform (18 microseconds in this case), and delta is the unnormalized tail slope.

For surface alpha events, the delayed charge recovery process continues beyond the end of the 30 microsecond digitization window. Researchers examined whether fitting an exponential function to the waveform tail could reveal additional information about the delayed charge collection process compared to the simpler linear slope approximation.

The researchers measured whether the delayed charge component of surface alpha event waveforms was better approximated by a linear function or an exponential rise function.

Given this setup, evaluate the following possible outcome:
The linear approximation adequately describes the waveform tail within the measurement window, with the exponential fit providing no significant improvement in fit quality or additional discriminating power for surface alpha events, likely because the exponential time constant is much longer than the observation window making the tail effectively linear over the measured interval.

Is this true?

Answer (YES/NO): NO